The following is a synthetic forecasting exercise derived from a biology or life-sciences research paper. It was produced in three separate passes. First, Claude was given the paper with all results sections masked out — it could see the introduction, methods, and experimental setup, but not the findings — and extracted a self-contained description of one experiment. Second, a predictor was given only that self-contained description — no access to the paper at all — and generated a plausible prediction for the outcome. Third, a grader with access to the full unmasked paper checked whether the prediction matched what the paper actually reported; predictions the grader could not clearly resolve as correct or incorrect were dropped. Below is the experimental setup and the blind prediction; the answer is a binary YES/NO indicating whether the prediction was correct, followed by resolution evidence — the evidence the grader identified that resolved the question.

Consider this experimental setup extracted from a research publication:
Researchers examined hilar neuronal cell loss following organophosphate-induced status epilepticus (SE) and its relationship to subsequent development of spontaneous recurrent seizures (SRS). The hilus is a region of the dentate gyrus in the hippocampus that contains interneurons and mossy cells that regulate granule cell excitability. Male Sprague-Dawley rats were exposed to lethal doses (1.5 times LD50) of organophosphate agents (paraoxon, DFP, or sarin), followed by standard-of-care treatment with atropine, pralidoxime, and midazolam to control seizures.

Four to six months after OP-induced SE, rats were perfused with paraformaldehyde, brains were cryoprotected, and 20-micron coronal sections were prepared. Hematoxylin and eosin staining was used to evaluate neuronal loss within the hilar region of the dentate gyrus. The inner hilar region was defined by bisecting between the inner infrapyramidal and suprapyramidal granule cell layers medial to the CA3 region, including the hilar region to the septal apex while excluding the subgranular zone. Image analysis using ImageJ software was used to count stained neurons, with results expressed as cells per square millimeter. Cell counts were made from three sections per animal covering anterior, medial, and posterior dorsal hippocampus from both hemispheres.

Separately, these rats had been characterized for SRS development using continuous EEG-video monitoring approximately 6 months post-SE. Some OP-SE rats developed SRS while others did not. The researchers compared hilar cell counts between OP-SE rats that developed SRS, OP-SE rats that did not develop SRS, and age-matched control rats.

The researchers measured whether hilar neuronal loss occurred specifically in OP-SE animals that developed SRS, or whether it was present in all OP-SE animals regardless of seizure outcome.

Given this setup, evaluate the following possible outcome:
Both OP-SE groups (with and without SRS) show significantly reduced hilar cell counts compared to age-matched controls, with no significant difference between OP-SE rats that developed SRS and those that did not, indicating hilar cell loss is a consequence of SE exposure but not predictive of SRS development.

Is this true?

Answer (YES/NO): YES